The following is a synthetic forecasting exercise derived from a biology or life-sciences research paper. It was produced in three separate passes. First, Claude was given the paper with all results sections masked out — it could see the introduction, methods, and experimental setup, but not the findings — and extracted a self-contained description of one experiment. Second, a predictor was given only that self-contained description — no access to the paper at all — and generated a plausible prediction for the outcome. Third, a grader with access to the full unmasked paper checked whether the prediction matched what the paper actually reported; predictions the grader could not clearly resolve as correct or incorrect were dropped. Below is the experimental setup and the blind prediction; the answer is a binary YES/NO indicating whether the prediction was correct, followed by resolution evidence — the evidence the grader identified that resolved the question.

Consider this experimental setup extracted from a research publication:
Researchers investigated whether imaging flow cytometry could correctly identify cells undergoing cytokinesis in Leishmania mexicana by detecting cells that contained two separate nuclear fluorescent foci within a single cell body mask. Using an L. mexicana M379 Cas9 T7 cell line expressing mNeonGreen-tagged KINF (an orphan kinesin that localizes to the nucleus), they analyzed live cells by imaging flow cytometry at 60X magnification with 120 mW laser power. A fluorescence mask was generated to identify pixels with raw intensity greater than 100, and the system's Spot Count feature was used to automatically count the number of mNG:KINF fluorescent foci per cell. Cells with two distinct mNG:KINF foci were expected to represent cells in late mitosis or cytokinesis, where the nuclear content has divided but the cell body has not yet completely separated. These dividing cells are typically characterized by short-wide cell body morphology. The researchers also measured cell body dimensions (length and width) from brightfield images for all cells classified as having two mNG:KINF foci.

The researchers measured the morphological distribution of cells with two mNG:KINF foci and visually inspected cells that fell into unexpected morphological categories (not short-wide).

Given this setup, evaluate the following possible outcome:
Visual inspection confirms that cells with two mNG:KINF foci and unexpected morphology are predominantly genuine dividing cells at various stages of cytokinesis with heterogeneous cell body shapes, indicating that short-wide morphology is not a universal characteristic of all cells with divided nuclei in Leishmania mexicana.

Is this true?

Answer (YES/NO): NO